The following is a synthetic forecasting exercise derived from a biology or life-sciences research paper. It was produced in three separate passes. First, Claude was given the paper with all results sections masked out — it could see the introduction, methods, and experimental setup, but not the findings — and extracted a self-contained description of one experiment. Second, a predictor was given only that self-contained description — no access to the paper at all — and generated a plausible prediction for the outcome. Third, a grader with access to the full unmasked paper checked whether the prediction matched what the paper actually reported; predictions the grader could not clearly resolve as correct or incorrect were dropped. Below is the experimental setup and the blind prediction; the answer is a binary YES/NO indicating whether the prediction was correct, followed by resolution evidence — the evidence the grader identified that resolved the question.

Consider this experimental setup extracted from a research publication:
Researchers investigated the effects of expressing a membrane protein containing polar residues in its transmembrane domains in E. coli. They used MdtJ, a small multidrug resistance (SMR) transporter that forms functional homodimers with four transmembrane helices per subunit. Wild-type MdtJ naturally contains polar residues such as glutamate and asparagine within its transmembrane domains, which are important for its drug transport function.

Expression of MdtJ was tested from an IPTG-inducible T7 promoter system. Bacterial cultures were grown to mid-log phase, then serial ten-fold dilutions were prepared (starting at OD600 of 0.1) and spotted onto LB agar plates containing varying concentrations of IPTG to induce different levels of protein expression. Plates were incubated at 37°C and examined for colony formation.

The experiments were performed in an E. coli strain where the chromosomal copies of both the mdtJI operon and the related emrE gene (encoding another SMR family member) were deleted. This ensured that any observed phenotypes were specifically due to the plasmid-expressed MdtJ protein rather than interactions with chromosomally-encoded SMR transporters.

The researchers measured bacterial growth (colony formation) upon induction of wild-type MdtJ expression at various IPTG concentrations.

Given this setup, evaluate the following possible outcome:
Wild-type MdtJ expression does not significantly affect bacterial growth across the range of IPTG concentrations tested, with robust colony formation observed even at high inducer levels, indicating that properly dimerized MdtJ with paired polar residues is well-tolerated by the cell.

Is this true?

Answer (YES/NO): NO